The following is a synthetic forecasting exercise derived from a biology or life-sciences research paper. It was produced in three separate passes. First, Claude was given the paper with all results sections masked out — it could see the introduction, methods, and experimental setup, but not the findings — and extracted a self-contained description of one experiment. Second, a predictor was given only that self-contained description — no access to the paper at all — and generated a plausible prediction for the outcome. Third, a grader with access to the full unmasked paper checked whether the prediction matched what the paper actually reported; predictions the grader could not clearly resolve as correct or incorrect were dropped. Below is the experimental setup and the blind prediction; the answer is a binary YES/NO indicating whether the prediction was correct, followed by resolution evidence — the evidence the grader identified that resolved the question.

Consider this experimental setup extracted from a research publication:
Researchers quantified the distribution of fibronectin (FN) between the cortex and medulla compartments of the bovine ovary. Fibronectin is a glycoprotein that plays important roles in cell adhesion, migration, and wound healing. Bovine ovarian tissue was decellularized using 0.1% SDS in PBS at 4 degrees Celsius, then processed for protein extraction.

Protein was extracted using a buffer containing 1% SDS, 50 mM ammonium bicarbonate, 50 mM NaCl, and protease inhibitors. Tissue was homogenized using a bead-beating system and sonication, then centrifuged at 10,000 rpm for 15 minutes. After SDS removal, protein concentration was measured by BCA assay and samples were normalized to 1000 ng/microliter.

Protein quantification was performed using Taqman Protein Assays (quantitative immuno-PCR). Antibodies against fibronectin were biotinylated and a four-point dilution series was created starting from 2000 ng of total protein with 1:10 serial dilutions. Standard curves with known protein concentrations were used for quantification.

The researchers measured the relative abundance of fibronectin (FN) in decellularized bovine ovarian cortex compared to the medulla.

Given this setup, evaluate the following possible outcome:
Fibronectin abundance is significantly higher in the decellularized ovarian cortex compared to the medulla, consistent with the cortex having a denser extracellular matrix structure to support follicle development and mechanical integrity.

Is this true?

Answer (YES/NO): YES